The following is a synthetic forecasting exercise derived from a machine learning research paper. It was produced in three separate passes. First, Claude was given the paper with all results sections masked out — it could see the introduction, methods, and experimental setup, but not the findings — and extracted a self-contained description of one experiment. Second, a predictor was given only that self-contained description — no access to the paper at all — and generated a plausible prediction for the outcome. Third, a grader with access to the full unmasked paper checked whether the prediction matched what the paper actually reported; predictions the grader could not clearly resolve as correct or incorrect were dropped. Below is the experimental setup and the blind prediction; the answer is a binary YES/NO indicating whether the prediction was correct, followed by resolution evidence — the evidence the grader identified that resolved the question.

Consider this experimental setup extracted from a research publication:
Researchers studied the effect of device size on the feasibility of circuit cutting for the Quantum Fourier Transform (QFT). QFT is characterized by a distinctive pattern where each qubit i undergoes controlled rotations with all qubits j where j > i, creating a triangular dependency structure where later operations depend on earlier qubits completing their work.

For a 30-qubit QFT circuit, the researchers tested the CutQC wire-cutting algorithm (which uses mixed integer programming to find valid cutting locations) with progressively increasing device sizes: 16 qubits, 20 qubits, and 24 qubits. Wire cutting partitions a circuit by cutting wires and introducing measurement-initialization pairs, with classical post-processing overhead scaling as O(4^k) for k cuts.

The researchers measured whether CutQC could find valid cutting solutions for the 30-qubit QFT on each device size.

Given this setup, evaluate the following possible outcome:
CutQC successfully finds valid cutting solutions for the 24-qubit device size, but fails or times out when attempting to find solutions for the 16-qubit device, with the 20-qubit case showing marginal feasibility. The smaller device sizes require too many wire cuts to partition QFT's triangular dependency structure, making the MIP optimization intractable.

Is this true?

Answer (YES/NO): NO